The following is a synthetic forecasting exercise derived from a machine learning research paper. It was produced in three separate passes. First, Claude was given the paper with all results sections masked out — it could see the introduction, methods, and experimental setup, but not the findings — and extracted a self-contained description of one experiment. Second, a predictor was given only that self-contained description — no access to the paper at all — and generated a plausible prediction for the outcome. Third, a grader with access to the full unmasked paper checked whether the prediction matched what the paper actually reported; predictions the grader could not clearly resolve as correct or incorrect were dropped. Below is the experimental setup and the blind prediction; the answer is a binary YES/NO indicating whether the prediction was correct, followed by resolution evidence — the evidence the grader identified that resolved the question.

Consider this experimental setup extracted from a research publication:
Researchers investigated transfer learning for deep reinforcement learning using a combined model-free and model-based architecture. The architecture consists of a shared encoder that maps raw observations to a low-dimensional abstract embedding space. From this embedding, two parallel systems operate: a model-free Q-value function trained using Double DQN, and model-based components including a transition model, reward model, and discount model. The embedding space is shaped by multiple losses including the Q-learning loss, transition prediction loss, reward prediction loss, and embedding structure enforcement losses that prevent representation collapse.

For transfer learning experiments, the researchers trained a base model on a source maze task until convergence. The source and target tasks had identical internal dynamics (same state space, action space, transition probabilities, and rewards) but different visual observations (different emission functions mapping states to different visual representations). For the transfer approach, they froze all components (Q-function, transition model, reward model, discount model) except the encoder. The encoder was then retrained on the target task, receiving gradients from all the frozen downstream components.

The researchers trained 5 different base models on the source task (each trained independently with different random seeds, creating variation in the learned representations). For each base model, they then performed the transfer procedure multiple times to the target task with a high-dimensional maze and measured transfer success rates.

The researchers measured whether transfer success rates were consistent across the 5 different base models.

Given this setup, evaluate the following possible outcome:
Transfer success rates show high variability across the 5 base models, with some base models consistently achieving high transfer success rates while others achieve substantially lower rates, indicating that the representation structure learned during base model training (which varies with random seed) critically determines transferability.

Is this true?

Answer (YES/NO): YES